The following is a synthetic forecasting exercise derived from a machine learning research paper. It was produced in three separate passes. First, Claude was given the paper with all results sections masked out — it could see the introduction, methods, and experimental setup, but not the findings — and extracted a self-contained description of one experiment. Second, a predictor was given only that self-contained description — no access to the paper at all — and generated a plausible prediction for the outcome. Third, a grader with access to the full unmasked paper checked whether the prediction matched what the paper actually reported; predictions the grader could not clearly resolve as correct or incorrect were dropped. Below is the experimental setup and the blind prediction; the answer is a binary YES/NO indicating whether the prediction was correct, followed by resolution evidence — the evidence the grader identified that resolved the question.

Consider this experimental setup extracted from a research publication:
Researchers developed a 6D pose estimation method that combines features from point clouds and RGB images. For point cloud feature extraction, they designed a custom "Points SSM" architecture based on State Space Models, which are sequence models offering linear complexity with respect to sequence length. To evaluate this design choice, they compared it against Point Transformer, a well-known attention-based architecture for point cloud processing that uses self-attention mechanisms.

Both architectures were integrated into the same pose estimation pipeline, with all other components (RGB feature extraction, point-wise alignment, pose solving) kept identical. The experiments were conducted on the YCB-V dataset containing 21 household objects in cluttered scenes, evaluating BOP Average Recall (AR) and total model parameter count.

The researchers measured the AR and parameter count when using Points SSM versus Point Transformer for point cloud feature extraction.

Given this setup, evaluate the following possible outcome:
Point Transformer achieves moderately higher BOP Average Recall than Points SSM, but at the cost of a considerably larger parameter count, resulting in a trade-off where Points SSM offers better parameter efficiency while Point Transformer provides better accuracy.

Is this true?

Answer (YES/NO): NO